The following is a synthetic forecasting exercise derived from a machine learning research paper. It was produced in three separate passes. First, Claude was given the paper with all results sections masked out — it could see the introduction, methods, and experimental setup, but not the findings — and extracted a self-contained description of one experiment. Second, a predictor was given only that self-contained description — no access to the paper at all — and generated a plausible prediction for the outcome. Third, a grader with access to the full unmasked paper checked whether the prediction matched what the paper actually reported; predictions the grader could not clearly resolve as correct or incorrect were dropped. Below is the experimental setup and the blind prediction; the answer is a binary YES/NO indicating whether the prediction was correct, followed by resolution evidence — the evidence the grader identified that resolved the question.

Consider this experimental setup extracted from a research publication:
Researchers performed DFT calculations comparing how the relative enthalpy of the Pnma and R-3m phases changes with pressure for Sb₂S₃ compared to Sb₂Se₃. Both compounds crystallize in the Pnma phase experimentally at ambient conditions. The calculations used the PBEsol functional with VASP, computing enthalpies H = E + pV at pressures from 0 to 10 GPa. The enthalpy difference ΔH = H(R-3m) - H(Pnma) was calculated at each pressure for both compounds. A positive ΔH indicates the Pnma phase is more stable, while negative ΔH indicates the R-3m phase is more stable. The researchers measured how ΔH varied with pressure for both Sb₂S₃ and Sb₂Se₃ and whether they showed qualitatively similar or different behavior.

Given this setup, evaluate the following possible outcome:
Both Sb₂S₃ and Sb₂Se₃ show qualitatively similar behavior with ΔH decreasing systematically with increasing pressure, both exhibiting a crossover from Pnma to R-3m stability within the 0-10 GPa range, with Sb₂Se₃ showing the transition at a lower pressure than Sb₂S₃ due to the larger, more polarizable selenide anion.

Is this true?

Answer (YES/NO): NO